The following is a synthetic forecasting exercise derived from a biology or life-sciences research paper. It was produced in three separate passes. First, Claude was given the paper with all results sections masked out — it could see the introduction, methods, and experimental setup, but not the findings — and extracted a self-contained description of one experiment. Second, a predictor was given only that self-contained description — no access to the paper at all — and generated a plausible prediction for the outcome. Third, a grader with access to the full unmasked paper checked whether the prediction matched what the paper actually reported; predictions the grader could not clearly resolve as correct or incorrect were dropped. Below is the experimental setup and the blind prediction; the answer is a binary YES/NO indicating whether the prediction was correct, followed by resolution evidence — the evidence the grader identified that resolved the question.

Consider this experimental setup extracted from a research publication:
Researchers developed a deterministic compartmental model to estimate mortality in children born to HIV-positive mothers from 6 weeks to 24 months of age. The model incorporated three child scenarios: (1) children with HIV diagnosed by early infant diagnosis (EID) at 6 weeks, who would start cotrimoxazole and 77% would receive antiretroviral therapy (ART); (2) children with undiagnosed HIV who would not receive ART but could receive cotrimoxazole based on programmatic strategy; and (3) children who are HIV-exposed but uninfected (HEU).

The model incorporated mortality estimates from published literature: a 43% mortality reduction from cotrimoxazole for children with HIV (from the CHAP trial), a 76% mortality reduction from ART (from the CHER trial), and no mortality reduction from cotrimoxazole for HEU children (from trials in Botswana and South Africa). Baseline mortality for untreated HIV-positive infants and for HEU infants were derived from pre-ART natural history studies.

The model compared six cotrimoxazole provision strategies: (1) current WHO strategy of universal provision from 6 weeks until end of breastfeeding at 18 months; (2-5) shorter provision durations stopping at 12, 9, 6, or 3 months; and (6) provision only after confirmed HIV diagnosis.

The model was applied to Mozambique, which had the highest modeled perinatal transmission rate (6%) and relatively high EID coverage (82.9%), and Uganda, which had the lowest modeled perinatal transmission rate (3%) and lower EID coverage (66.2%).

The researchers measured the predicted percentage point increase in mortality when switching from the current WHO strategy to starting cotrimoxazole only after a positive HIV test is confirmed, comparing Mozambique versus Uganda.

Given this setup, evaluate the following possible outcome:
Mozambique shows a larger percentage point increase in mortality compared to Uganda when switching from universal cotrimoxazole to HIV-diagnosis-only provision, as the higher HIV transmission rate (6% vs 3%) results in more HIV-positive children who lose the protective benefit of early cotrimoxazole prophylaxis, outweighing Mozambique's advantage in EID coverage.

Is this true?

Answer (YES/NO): YES